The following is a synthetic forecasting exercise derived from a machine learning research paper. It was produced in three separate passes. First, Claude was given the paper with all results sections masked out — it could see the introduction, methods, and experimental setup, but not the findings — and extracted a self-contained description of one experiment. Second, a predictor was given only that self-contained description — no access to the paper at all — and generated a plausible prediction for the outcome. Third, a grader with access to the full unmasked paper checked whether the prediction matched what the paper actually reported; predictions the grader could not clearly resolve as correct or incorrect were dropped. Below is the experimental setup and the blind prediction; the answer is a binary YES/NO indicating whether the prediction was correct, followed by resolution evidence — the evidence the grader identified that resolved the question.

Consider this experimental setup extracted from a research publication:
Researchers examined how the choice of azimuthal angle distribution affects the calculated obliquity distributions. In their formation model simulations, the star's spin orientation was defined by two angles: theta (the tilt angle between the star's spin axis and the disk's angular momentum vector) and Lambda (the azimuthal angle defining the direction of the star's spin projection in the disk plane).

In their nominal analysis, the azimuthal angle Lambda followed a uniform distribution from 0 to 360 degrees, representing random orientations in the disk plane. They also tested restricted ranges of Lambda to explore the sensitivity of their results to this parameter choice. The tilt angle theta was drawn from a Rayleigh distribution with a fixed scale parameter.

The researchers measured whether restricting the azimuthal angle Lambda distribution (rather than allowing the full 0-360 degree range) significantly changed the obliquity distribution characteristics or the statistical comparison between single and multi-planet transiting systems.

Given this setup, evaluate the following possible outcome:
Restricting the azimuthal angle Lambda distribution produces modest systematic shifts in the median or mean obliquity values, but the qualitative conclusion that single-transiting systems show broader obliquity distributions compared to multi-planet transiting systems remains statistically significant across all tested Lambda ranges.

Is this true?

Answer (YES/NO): NO